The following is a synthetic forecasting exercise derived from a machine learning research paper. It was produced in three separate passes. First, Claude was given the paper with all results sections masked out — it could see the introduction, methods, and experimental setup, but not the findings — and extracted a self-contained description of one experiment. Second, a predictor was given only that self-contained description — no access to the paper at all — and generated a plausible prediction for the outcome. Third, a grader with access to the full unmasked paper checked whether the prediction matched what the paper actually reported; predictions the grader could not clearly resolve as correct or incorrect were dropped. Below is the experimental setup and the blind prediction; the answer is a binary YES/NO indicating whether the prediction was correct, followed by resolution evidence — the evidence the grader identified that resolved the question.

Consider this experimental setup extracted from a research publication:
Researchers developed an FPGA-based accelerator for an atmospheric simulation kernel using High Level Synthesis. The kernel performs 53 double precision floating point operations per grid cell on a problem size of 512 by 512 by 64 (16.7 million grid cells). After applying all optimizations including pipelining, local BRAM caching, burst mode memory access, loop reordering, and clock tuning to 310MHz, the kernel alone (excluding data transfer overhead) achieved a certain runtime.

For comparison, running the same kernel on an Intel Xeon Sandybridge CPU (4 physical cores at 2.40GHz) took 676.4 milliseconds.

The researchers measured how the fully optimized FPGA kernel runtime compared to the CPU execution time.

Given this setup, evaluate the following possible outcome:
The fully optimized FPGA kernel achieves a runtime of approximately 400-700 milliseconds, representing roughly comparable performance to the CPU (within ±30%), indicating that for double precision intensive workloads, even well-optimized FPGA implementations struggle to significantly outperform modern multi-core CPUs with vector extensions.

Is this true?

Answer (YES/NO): YES